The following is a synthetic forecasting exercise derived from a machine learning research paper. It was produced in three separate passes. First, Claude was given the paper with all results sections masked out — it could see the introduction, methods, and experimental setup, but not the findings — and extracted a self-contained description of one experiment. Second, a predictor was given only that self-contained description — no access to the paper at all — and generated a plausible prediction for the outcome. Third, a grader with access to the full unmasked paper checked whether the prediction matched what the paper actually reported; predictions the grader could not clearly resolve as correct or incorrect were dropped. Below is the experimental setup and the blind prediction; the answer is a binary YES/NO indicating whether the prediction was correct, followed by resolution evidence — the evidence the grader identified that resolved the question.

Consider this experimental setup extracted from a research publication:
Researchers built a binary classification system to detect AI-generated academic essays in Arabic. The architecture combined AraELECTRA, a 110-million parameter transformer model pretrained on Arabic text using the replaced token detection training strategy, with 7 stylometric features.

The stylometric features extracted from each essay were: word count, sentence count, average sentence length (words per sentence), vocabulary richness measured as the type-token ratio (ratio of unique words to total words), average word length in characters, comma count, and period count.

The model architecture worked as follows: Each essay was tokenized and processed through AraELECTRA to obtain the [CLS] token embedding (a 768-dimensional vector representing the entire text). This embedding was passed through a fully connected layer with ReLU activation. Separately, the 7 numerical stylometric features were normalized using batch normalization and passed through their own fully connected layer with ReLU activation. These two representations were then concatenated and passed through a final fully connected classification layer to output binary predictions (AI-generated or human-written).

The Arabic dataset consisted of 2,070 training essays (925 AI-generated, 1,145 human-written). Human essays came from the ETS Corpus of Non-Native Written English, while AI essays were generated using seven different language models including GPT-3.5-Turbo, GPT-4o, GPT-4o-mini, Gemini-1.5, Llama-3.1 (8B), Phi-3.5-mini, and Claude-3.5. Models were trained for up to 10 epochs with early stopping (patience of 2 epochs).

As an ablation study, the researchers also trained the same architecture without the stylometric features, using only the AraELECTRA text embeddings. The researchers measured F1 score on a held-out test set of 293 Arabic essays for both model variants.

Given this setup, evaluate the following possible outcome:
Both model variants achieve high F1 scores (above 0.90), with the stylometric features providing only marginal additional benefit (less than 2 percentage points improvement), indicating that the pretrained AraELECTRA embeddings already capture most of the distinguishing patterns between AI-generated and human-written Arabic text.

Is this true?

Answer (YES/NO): YES